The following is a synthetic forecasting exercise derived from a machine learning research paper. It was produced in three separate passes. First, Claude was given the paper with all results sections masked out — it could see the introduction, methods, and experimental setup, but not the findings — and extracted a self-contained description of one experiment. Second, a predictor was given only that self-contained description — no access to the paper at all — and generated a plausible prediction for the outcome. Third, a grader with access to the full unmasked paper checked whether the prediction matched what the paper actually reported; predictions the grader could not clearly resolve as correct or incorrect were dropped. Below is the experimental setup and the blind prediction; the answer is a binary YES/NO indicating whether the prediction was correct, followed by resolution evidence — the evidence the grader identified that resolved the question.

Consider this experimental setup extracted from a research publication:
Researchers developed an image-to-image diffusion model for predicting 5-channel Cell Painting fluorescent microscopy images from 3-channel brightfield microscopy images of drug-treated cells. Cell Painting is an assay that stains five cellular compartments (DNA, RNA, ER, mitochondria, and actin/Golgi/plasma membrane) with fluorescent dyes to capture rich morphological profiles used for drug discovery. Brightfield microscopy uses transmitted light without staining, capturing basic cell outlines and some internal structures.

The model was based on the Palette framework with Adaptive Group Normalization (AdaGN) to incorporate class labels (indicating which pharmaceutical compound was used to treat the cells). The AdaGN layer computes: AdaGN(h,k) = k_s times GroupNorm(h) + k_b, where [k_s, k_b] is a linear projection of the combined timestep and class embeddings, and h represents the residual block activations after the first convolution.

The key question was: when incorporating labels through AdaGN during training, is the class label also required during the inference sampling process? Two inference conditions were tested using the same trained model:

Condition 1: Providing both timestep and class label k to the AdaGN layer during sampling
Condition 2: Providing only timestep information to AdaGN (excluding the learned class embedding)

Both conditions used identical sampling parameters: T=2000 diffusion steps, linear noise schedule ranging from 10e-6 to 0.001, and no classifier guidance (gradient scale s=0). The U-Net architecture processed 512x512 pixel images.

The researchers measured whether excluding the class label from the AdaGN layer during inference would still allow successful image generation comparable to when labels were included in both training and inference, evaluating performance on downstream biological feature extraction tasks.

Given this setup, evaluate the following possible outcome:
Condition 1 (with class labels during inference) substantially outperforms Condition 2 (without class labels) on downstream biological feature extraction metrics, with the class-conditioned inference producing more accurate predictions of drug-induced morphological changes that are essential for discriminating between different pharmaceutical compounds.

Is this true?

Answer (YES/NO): NO